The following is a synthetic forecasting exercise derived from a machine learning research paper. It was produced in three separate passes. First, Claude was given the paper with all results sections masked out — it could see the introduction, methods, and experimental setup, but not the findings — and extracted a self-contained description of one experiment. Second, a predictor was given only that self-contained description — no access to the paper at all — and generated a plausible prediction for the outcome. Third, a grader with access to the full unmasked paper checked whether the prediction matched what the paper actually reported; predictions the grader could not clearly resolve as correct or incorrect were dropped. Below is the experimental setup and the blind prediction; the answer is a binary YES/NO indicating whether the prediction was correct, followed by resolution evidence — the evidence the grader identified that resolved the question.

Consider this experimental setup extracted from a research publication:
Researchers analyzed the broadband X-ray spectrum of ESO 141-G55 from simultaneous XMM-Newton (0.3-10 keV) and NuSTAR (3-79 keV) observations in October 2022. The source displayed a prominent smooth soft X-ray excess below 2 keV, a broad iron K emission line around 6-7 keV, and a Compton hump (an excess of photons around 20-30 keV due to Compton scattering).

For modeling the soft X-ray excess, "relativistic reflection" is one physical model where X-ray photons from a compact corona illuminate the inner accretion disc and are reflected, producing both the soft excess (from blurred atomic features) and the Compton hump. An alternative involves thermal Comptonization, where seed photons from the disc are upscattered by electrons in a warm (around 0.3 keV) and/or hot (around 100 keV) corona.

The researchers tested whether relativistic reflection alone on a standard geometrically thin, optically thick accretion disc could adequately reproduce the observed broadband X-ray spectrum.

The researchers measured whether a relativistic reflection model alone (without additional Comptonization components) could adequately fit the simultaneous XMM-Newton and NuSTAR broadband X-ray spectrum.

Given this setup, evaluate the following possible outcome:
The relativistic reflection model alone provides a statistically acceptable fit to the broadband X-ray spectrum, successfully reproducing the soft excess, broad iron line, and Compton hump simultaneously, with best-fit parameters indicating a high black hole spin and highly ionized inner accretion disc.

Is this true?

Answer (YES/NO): NO